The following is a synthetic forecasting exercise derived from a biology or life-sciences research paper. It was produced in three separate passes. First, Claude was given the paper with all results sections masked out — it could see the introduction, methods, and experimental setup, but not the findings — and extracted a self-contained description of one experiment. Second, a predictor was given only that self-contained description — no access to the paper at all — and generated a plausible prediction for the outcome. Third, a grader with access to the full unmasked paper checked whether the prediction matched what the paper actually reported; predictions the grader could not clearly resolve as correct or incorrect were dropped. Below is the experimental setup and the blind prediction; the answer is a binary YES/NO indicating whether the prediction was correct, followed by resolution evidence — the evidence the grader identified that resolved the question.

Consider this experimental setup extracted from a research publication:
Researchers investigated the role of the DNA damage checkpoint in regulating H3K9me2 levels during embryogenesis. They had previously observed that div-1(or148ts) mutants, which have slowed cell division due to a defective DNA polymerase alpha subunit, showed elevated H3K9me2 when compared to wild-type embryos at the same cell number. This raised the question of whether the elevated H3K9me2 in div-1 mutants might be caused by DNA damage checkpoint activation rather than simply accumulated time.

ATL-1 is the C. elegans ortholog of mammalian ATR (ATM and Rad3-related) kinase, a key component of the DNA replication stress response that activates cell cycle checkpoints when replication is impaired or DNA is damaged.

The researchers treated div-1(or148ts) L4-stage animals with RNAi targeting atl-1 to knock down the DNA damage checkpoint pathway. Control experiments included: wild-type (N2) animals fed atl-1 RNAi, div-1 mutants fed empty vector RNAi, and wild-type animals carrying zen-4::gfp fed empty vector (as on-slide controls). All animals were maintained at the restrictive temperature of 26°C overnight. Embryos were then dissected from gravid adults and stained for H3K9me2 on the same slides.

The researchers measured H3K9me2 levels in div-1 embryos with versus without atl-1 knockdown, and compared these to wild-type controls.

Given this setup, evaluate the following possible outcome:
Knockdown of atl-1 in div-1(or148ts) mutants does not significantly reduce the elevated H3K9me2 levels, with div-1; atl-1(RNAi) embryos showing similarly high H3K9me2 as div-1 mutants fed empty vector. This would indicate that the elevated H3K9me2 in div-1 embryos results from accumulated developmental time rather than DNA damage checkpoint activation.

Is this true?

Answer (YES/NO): NO